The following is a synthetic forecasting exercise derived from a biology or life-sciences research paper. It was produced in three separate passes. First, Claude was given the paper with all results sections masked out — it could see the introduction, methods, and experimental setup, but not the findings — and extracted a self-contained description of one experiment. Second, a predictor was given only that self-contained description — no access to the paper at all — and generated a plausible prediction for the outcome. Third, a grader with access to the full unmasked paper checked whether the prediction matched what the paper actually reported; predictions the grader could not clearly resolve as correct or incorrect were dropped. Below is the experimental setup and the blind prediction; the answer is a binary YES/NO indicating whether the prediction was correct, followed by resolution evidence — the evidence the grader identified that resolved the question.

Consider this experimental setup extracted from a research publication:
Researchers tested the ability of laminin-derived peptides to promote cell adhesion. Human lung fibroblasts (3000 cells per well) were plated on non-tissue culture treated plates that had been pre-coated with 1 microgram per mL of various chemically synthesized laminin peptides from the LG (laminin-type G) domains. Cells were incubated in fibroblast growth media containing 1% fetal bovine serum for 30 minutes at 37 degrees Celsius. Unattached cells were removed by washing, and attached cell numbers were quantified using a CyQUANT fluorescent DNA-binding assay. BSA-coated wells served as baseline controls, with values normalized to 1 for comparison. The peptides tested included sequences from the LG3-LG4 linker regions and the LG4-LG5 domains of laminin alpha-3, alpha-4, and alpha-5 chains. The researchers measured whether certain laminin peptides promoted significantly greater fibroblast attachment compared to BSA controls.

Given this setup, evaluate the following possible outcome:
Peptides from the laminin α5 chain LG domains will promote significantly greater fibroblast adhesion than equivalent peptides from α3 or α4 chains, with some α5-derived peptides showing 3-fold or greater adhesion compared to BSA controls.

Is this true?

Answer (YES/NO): NO